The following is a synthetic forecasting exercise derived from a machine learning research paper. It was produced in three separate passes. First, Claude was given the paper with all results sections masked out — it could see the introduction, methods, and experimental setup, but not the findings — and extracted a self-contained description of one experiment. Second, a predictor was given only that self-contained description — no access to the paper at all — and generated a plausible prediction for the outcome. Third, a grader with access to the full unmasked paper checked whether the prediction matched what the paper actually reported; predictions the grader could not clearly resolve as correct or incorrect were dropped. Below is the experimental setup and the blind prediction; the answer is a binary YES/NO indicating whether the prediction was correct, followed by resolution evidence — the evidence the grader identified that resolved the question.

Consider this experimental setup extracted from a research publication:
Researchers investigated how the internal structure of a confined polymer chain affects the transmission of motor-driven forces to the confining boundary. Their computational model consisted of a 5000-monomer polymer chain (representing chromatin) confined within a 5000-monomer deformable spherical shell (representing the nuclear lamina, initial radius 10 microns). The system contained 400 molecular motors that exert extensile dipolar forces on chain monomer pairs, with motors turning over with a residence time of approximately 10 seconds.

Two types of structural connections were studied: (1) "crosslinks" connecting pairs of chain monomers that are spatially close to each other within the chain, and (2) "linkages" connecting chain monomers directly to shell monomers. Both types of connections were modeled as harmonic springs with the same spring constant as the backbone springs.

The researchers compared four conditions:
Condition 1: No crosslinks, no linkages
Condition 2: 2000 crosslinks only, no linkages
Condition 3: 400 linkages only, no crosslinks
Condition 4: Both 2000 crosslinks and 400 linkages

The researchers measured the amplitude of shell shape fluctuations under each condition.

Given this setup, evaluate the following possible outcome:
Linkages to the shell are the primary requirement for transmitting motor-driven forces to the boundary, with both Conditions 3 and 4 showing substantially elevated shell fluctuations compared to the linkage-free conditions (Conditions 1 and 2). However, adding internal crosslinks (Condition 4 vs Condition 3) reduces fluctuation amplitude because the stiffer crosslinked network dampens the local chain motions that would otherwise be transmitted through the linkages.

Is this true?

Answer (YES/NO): NO